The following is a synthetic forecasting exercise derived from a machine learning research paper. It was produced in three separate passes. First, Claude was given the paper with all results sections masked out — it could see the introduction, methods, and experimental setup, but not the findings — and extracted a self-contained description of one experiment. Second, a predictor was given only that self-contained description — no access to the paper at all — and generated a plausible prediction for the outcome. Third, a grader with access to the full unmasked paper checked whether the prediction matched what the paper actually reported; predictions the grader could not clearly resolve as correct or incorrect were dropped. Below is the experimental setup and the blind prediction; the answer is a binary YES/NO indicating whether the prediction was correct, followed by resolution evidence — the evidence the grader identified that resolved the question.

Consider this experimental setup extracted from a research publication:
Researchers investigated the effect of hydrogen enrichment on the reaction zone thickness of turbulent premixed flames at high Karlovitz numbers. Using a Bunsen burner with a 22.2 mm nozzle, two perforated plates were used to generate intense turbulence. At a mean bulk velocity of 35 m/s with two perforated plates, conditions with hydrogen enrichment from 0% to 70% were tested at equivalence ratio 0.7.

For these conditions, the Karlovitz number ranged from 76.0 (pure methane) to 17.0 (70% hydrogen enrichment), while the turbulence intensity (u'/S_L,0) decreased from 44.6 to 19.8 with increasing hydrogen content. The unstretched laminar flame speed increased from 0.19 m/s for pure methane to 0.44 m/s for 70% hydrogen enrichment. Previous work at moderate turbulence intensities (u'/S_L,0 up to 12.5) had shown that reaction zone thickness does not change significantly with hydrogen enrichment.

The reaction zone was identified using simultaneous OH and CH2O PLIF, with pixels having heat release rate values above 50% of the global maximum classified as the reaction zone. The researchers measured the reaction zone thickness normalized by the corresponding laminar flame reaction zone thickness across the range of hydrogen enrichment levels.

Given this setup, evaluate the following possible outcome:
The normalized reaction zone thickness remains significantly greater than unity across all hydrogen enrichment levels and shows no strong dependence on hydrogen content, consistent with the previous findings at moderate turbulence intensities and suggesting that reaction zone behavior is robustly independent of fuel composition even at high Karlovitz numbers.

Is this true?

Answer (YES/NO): YES